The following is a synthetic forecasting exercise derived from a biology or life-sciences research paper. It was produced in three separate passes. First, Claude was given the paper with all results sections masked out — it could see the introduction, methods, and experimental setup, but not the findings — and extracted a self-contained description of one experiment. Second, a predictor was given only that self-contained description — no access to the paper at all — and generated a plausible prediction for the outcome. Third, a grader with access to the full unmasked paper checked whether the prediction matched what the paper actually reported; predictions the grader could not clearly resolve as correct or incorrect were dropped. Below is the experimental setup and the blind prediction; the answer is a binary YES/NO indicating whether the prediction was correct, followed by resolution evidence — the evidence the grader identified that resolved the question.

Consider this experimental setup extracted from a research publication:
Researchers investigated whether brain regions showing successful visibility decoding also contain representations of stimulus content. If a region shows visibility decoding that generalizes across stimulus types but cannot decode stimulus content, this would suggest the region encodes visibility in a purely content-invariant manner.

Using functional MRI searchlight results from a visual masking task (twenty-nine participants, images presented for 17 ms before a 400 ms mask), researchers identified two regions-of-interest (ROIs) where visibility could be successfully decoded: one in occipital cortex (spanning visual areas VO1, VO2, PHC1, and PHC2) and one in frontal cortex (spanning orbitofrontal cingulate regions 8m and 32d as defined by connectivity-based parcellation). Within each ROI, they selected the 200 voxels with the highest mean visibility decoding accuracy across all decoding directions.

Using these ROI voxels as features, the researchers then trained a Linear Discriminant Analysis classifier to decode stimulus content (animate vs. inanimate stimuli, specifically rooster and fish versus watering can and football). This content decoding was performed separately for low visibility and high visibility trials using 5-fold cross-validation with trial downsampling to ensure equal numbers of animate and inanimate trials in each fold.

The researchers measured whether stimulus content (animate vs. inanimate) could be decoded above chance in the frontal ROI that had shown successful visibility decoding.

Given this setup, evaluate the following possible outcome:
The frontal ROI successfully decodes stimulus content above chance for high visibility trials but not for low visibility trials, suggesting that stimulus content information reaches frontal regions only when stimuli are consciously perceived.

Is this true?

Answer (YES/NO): NO